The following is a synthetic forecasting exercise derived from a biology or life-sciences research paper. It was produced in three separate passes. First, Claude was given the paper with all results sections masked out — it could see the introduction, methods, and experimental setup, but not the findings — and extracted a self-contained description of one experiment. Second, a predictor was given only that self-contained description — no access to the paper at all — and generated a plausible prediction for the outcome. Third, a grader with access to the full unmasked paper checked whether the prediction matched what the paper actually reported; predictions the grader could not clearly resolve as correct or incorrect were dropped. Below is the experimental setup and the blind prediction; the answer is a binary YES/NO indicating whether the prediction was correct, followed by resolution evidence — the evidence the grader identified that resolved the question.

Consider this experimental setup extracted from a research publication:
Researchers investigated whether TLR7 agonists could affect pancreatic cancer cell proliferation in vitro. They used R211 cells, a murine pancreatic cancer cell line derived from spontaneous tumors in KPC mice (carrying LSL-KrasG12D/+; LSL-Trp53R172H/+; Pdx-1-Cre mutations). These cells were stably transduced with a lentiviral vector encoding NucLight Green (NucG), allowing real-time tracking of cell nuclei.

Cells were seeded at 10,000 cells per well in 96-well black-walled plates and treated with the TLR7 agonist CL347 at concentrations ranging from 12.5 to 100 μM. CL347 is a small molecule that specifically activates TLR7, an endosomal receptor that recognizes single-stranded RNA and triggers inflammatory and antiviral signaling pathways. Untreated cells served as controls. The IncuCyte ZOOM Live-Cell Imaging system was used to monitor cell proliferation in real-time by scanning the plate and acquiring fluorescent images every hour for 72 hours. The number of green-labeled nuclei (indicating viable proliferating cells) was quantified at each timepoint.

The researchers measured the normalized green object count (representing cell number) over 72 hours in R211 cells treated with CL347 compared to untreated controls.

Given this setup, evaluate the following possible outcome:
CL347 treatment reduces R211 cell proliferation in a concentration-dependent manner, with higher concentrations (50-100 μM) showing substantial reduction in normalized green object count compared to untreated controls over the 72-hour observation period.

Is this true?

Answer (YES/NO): YES